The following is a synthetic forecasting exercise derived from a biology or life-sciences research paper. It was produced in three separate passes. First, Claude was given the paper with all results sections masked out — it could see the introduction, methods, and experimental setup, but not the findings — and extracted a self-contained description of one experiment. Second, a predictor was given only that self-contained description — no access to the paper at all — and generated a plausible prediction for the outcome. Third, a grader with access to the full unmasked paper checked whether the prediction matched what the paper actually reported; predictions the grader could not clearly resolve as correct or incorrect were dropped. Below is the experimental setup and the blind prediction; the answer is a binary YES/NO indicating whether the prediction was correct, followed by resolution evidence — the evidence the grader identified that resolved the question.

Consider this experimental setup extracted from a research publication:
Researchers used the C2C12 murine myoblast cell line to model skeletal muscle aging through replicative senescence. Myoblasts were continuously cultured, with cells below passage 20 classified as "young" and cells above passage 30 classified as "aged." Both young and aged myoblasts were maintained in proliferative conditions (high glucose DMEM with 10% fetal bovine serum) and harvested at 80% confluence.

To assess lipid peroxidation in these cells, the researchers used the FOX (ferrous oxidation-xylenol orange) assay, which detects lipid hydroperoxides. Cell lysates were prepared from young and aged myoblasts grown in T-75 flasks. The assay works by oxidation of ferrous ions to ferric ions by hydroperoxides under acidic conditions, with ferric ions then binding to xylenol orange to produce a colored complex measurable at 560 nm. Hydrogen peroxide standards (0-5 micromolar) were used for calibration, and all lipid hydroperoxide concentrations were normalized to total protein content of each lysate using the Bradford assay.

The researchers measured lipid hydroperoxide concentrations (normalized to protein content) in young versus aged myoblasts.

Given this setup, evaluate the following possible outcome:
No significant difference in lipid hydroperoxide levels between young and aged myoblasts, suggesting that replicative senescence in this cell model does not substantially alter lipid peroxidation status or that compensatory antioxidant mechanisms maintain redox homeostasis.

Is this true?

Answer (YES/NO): YES